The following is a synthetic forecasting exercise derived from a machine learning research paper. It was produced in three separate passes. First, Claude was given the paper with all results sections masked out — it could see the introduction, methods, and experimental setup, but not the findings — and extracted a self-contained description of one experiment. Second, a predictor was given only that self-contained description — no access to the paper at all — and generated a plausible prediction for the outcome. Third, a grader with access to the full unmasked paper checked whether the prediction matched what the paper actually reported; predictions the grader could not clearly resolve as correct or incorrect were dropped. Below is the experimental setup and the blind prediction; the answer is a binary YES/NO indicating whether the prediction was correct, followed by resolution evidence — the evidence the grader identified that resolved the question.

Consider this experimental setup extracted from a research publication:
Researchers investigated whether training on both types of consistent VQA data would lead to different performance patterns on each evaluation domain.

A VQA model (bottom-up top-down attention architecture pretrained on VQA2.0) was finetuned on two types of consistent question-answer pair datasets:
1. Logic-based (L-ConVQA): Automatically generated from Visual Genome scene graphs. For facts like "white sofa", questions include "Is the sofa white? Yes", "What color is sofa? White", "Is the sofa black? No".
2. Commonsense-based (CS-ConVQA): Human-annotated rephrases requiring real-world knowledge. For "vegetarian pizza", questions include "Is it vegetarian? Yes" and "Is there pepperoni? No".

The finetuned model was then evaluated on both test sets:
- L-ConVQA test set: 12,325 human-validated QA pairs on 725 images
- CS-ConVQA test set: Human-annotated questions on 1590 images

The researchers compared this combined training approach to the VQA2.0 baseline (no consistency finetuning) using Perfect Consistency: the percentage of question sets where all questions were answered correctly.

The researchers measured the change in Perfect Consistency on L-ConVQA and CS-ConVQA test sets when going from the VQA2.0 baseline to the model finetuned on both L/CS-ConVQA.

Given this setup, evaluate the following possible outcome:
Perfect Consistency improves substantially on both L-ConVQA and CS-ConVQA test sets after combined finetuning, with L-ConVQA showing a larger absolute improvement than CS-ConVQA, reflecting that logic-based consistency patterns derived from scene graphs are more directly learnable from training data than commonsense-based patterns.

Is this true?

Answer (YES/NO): NO